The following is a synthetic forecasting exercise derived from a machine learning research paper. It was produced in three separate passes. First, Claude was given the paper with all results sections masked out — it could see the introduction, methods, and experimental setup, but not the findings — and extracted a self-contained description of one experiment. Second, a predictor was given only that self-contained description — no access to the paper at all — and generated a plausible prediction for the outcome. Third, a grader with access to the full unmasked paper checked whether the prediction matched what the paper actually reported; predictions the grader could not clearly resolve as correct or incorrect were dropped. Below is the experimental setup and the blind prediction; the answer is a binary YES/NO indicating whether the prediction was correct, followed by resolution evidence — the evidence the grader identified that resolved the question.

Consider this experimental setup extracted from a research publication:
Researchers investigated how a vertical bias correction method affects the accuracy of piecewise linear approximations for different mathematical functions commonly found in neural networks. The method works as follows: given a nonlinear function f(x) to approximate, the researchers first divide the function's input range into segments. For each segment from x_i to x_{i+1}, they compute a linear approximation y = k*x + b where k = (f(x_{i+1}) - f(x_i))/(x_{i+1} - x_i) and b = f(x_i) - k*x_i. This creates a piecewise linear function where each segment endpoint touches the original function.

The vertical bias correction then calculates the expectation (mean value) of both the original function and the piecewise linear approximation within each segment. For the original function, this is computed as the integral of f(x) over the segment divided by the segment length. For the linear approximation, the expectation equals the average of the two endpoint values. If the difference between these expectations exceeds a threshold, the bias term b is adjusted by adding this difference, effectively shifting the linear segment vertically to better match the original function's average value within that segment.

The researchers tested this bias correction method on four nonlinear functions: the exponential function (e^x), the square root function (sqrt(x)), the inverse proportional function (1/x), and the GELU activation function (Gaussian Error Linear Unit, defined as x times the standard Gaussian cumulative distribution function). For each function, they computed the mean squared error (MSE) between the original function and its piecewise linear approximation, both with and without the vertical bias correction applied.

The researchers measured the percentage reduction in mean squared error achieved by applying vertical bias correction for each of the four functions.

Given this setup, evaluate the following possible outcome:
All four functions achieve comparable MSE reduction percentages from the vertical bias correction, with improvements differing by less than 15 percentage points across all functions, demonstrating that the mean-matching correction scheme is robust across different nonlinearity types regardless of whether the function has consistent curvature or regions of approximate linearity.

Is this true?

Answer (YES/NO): YES